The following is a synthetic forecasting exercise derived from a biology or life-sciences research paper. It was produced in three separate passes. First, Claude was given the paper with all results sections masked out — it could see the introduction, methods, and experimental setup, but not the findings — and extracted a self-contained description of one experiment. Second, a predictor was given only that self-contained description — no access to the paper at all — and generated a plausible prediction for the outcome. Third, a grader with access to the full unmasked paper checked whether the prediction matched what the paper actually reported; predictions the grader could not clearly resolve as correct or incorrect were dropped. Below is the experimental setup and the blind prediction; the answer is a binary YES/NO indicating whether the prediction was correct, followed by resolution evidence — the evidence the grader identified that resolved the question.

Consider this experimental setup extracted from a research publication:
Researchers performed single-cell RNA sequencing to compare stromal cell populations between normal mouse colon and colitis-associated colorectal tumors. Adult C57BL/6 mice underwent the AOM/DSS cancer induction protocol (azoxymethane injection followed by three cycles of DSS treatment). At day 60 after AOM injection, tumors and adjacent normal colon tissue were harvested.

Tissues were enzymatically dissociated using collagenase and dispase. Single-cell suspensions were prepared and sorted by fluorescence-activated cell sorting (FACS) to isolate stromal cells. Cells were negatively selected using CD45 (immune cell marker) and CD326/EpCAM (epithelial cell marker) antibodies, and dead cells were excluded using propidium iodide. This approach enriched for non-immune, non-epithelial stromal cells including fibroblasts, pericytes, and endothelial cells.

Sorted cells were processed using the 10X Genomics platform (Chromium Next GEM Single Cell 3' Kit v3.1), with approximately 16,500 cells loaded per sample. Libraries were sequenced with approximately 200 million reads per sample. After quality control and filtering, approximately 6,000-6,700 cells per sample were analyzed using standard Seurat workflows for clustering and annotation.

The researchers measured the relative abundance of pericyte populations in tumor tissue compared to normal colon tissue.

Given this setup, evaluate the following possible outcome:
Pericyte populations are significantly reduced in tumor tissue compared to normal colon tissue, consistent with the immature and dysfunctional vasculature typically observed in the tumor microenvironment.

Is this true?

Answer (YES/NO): NO